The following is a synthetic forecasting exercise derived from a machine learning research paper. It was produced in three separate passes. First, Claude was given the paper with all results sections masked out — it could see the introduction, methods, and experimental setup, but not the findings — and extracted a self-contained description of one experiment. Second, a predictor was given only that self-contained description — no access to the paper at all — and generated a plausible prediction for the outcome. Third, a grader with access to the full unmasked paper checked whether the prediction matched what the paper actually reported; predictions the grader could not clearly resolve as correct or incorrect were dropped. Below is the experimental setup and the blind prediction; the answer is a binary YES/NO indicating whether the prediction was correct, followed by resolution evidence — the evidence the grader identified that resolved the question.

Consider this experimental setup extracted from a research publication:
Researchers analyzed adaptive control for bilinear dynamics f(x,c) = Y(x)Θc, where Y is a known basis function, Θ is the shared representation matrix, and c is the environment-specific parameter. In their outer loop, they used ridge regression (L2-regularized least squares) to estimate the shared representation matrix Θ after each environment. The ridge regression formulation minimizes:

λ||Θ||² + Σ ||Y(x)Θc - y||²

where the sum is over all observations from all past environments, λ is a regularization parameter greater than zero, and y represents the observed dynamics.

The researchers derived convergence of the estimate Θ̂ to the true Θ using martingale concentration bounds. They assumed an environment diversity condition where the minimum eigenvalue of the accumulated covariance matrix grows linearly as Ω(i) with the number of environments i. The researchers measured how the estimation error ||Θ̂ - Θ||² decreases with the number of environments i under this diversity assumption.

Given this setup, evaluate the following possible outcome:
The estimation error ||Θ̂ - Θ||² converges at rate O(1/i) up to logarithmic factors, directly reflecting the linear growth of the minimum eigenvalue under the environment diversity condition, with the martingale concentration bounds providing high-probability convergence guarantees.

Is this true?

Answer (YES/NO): YES